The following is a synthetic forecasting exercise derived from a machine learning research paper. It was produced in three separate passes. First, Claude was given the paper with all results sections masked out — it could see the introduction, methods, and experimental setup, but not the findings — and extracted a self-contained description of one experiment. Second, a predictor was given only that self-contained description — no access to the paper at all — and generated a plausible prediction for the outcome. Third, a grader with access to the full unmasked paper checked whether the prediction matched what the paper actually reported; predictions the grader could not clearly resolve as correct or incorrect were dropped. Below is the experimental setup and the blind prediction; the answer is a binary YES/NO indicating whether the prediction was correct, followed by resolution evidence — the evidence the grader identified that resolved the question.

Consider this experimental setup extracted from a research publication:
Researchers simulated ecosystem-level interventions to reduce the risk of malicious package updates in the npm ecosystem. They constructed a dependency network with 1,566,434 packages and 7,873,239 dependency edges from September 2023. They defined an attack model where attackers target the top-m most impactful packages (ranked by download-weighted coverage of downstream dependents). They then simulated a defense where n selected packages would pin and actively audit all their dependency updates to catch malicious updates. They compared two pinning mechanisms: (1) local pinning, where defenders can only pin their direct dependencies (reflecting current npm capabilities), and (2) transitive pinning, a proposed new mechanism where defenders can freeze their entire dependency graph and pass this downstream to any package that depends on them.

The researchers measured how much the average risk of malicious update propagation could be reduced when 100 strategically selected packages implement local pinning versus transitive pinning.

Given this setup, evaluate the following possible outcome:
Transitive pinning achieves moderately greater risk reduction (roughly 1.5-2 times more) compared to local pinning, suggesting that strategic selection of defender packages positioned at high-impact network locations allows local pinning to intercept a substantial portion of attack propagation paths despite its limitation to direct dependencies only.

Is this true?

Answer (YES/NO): NO